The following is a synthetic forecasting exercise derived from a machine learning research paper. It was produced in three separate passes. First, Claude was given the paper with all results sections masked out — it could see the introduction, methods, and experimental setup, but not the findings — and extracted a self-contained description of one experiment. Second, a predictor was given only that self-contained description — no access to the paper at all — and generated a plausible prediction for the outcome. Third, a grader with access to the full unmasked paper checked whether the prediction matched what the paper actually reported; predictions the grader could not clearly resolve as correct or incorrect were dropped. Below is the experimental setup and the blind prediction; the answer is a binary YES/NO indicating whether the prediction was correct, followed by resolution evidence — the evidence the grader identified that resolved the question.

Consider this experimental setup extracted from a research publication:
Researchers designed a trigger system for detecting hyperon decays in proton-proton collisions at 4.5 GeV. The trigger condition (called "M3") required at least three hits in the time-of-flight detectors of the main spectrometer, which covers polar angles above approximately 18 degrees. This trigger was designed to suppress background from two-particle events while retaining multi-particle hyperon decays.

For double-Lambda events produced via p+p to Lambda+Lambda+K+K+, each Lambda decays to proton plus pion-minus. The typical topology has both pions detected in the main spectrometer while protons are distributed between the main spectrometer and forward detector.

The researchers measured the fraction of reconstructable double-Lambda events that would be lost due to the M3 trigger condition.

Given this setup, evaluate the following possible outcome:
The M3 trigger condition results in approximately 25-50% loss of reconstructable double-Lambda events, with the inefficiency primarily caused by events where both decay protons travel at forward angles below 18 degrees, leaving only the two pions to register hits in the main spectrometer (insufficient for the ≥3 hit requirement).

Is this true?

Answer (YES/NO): NO